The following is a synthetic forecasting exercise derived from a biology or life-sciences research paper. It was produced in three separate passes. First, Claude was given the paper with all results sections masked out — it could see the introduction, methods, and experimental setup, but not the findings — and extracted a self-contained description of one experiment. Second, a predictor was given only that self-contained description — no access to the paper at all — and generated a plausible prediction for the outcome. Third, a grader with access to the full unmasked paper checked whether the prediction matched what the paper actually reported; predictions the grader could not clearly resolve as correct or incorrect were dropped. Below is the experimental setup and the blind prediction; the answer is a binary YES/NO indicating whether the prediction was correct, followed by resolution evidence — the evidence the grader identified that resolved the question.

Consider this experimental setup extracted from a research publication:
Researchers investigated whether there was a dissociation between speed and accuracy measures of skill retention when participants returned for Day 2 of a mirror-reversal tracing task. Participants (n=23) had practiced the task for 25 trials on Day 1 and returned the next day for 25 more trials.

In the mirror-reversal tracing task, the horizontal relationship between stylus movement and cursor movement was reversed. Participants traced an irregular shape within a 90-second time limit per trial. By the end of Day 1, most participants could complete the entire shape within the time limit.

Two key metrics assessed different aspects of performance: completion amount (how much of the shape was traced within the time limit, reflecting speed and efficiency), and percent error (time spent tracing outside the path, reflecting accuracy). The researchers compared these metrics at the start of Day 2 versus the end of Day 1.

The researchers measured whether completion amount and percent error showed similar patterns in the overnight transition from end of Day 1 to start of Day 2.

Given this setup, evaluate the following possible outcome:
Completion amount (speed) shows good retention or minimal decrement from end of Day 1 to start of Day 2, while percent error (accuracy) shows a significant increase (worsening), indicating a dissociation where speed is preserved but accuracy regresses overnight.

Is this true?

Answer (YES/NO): NO